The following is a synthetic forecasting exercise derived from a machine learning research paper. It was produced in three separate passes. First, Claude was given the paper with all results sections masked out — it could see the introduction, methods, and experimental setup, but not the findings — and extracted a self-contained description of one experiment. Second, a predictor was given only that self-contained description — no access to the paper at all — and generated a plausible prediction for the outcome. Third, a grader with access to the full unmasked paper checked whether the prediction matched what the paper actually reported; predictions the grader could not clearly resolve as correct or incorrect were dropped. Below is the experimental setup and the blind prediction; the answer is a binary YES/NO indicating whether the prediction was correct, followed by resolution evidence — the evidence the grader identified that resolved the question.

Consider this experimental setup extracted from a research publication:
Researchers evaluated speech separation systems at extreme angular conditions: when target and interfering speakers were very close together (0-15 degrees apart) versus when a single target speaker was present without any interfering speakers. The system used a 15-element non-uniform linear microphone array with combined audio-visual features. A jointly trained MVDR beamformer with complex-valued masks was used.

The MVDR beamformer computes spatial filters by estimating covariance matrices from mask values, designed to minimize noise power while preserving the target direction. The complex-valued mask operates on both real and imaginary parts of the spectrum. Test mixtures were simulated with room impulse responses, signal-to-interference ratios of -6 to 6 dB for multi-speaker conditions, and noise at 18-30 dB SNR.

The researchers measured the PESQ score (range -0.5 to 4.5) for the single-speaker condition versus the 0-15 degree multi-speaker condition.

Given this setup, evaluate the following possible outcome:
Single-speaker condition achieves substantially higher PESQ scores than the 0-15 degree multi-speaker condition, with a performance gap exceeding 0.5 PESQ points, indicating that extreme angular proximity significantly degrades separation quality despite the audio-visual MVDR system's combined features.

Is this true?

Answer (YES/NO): YES